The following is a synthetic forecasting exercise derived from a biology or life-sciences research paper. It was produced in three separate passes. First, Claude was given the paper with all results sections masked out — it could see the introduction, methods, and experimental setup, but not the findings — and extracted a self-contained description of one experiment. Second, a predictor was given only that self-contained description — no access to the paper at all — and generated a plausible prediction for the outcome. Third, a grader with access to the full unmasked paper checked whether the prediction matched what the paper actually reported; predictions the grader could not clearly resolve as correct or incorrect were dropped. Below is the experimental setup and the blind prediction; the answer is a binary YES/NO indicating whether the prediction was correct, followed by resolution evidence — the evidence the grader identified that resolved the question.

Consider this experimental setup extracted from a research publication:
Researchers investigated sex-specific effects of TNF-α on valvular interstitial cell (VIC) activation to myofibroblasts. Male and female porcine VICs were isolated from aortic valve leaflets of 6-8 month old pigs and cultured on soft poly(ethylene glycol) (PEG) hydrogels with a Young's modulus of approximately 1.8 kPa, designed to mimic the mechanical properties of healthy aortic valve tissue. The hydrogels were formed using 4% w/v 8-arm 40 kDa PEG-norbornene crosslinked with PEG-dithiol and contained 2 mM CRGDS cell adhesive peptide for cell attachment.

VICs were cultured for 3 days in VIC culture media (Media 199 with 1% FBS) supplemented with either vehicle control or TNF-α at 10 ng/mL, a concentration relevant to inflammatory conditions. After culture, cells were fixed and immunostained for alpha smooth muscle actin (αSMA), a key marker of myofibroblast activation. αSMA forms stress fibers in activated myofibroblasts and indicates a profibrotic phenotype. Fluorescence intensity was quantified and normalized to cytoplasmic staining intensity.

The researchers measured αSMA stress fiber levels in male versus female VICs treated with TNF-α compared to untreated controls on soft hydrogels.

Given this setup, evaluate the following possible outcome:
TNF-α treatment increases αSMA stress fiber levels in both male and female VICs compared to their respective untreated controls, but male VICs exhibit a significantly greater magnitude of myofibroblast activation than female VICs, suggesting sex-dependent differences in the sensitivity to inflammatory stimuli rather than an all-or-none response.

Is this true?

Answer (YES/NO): NO